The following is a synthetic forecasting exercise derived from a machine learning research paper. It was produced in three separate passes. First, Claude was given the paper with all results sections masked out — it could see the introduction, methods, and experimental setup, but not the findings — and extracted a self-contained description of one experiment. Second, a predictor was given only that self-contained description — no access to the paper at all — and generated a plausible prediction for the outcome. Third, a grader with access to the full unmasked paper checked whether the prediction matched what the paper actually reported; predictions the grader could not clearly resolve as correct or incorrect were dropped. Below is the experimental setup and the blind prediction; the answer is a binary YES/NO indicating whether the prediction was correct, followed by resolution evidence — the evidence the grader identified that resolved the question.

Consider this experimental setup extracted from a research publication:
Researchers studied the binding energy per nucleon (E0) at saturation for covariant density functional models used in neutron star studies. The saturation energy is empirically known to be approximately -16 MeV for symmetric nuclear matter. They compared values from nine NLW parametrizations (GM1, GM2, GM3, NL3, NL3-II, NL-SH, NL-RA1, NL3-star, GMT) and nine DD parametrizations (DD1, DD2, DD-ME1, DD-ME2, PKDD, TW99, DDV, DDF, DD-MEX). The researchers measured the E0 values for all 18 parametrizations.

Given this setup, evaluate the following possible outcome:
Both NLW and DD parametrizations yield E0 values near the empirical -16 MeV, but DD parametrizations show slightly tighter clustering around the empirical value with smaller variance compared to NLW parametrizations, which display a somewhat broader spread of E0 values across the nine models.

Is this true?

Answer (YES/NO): NO